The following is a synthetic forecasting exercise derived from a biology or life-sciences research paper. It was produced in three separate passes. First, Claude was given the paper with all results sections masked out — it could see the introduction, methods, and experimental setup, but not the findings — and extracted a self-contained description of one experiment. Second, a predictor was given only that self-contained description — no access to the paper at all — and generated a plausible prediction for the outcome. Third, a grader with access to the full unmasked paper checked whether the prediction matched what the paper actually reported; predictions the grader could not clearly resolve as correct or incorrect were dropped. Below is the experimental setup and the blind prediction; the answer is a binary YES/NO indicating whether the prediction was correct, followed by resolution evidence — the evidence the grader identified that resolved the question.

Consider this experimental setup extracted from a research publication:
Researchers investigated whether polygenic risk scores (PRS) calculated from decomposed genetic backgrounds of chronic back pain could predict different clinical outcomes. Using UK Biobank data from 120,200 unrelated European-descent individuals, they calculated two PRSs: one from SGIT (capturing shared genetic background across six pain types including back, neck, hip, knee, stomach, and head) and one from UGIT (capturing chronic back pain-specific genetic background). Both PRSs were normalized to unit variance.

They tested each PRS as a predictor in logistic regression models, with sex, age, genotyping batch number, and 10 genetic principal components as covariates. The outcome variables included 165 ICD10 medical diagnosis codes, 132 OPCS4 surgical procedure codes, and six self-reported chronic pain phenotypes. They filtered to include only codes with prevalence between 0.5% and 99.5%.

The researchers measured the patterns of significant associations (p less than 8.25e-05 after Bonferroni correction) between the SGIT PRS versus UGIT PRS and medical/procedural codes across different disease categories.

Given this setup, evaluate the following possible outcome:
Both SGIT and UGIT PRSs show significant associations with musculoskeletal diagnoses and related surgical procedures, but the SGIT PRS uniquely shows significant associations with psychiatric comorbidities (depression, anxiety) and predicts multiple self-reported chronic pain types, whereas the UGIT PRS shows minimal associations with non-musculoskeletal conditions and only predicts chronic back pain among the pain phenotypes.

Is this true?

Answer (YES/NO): NO